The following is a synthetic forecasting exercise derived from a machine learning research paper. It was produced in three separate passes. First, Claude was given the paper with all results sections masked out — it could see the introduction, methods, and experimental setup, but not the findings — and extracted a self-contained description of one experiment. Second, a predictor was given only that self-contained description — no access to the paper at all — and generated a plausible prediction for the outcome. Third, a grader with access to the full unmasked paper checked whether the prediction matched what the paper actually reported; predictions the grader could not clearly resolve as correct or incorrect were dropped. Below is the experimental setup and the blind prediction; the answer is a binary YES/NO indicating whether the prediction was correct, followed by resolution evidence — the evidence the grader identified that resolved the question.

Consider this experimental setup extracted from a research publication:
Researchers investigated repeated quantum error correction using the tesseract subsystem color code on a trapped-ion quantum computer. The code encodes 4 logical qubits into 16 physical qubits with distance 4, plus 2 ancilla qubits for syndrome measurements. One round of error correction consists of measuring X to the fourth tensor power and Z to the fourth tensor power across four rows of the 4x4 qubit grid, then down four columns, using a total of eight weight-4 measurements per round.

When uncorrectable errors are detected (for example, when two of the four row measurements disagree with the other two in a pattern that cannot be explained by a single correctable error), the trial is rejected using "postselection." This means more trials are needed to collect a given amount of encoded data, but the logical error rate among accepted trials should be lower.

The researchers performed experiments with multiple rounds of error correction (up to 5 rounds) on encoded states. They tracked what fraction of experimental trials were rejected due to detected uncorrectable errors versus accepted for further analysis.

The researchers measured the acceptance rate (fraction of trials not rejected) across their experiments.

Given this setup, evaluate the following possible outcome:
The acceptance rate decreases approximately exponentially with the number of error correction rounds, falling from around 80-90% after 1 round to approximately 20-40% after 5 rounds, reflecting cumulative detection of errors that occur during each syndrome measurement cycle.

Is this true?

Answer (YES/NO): NO